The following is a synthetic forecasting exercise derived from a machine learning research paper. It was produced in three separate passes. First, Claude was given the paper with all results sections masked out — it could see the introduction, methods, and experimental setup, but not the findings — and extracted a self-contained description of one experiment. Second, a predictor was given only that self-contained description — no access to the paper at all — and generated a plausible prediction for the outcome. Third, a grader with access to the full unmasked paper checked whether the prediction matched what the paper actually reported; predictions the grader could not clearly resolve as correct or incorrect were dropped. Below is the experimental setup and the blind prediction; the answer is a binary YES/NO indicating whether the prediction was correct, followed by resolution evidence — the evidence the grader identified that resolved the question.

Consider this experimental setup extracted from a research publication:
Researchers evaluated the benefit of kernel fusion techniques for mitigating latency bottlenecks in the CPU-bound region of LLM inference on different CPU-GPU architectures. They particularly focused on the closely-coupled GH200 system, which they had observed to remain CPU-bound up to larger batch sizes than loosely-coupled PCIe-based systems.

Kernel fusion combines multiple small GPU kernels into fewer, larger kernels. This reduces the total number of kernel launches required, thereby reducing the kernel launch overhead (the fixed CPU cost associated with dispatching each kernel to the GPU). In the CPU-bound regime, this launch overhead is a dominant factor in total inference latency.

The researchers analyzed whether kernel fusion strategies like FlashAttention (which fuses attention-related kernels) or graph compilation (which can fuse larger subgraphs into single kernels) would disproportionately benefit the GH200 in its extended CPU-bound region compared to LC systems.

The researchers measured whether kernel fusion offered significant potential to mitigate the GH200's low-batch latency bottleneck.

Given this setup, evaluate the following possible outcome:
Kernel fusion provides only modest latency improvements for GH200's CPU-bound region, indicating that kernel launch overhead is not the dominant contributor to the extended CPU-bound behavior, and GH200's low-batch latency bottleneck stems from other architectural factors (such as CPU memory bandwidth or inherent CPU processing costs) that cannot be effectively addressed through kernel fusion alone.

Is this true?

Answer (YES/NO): NO